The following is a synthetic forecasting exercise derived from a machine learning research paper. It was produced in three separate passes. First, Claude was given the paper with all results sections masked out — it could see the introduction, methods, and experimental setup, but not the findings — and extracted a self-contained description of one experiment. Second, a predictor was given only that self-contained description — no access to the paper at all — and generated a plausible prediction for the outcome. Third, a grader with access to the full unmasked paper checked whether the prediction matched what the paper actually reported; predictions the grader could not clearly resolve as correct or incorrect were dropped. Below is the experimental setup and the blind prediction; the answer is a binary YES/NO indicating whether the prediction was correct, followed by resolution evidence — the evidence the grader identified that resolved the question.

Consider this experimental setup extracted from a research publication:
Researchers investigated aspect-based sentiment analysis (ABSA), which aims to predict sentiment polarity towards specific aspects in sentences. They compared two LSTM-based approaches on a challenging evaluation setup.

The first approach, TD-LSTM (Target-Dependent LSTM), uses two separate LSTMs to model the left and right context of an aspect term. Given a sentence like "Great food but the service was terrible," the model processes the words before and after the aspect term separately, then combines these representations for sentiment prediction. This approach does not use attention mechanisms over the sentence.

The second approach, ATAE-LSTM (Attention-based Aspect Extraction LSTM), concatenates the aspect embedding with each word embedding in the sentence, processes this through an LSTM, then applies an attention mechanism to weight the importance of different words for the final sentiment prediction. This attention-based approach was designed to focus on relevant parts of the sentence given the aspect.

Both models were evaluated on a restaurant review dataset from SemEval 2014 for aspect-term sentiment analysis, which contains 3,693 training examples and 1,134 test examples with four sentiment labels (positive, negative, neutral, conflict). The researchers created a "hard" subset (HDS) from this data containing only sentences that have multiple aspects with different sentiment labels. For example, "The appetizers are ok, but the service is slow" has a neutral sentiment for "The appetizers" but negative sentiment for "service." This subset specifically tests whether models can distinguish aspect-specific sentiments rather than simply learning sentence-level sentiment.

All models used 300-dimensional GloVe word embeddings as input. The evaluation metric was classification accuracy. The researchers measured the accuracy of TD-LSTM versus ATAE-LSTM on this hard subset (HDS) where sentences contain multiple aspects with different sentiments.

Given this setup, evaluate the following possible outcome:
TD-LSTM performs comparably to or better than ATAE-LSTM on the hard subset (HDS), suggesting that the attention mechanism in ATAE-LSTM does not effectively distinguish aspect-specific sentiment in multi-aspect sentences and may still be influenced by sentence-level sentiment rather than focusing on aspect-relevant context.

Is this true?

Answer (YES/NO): YES